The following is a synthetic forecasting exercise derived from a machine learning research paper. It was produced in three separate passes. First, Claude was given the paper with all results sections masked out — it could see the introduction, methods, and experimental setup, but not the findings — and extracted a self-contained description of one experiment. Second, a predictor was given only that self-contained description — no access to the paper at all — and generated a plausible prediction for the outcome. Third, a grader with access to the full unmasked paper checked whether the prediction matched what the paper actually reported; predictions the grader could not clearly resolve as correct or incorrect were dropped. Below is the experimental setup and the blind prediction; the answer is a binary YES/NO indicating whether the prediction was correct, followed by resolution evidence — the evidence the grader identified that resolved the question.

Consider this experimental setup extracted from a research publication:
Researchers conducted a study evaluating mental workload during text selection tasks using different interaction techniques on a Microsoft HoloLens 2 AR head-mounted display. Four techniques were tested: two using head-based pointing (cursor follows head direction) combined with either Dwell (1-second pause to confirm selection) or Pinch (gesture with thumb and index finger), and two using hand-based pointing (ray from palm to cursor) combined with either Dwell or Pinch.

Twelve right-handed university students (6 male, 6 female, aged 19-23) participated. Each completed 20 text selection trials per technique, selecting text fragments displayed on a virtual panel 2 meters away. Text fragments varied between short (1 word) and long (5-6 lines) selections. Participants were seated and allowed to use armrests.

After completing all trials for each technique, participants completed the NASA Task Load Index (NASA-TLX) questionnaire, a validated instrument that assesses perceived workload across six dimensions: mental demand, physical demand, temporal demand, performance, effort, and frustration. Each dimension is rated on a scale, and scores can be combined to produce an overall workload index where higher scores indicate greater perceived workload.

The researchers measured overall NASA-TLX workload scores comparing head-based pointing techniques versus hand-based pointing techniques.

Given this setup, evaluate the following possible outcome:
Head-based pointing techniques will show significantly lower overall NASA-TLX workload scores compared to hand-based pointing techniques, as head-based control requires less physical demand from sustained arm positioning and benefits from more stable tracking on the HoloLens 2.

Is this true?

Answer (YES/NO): NO